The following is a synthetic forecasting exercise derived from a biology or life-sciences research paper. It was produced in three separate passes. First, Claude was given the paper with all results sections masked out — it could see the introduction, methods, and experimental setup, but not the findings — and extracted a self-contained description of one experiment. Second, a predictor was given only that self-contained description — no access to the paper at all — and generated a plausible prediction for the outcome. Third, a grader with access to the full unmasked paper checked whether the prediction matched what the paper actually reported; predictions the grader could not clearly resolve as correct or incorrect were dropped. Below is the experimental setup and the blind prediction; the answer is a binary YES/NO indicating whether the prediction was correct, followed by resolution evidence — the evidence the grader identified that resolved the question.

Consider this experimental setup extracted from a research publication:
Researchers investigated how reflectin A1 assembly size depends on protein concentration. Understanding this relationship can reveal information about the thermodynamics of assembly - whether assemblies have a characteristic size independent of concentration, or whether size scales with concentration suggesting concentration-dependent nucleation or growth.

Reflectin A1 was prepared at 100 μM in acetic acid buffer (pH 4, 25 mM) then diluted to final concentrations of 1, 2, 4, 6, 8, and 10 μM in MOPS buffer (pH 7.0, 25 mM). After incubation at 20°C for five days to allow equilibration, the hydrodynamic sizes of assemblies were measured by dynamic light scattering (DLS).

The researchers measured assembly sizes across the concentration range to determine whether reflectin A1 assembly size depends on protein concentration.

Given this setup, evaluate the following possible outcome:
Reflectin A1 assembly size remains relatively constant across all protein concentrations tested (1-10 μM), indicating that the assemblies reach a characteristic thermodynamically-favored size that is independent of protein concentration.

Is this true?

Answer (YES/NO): NO